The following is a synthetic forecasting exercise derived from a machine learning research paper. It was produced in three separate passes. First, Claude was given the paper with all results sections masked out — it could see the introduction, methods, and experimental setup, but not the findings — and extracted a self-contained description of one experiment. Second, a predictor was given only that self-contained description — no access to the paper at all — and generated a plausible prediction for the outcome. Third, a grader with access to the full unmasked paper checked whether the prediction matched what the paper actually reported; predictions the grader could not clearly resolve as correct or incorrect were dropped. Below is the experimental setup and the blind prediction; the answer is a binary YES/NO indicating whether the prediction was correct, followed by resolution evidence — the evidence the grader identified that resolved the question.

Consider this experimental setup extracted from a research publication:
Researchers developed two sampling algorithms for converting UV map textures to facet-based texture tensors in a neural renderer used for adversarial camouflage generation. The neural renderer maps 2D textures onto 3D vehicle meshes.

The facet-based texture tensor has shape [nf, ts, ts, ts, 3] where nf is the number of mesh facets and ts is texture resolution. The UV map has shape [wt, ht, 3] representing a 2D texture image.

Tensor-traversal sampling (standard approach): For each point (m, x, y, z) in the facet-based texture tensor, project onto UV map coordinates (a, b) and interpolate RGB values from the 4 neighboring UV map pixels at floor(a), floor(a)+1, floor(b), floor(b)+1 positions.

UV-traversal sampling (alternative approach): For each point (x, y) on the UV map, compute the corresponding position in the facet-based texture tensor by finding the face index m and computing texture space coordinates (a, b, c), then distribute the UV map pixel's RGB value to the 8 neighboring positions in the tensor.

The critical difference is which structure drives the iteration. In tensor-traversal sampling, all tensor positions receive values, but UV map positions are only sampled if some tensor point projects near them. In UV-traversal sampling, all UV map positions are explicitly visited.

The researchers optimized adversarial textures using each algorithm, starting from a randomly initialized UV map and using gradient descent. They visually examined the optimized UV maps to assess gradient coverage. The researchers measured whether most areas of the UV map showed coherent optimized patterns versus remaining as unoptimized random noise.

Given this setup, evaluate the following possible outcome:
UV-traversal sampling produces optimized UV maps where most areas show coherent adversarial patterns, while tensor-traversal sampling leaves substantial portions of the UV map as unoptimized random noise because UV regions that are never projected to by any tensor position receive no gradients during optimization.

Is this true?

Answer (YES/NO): YES